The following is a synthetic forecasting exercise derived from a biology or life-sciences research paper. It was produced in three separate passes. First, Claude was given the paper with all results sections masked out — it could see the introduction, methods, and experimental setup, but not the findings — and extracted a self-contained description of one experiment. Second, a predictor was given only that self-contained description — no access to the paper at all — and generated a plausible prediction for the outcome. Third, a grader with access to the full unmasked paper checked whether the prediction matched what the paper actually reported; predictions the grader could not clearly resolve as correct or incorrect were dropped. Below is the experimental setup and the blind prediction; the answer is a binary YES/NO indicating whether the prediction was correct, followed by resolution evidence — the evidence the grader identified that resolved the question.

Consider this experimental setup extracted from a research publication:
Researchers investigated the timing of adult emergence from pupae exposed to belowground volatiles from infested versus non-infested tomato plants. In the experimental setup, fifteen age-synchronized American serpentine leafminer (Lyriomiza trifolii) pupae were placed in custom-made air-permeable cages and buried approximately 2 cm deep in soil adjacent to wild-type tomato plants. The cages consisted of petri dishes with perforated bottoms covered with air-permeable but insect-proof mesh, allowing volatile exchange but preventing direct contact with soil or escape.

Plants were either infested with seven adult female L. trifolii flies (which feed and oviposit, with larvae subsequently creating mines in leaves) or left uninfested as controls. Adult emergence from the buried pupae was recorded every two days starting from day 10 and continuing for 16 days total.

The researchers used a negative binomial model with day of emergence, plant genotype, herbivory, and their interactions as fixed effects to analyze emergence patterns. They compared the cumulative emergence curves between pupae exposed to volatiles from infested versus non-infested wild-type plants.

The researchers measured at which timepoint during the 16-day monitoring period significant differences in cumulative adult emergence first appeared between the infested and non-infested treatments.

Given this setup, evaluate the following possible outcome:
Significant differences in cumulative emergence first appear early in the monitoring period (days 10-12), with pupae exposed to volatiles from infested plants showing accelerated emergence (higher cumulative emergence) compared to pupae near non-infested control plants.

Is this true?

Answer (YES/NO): NO